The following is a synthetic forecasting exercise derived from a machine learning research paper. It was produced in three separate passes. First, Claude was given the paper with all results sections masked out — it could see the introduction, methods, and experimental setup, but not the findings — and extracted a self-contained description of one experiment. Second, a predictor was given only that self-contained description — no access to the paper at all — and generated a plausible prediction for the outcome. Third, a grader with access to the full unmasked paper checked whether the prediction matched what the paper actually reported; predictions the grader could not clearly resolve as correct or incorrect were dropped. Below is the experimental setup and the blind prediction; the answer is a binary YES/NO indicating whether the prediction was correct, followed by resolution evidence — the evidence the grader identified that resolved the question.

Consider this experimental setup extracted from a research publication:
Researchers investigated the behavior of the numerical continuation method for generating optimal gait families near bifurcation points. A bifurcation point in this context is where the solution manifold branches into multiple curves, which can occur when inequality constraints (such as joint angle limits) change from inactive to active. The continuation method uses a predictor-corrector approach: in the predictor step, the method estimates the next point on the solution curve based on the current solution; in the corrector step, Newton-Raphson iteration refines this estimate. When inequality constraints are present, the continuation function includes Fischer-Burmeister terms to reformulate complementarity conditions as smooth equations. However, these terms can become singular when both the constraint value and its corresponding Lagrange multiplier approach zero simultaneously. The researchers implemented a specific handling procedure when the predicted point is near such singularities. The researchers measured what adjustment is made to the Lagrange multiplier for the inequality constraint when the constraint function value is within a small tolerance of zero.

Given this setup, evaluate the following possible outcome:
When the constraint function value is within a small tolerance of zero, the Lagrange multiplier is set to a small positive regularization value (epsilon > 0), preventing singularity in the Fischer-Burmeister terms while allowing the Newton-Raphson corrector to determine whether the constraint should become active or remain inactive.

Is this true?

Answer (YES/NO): YES